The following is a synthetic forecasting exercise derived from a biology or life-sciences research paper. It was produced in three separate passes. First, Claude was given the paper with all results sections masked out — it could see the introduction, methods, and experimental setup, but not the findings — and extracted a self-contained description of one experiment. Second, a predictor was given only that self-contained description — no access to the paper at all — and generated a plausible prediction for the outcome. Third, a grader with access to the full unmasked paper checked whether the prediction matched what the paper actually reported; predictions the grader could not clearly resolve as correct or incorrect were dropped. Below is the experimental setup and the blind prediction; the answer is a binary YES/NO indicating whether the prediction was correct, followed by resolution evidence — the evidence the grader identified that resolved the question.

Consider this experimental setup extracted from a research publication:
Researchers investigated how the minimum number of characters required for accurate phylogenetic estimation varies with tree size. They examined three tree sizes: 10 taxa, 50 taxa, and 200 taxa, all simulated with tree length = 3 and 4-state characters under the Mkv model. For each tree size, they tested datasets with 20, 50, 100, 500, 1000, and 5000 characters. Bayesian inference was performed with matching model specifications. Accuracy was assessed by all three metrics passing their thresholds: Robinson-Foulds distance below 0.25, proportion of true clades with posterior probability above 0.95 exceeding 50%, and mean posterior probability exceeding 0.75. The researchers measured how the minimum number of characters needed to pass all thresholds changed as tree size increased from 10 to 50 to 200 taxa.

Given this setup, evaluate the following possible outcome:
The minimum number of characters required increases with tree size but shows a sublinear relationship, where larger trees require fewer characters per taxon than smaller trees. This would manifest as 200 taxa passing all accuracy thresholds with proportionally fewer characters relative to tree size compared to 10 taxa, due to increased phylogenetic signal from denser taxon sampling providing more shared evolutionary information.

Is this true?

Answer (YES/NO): YES